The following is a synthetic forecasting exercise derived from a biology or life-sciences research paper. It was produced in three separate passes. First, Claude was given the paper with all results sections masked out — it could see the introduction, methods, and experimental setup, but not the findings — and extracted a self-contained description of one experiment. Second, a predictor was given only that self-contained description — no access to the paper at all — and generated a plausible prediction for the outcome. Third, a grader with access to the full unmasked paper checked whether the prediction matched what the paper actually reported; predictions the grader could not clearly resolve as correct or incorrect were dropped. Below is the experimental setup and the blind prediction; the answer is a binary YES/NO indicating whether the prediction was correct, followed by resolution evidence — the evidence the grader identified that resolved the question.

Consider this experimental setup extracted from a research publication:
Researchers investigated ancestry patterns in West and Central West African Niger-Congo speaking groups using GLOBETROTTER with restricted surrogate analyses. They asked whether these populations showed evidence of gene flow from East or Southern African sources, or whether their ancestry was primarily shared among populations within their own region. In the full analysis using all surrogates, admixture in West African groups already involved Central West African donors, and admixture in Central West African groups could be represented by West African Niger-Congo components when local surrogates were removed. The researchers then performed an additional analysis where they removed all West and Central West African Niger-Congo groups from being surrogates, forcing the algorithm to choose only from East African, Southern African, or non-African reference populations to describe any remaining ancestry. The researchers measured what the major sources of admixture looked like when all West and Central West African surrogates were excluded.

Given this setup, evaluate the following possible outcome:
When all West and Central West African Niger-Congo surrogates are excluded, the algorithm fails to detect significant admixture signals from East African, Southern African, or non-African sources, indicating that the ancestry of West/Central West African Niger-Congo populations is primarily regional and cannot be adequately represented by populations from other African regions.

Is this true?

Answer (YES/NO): NO